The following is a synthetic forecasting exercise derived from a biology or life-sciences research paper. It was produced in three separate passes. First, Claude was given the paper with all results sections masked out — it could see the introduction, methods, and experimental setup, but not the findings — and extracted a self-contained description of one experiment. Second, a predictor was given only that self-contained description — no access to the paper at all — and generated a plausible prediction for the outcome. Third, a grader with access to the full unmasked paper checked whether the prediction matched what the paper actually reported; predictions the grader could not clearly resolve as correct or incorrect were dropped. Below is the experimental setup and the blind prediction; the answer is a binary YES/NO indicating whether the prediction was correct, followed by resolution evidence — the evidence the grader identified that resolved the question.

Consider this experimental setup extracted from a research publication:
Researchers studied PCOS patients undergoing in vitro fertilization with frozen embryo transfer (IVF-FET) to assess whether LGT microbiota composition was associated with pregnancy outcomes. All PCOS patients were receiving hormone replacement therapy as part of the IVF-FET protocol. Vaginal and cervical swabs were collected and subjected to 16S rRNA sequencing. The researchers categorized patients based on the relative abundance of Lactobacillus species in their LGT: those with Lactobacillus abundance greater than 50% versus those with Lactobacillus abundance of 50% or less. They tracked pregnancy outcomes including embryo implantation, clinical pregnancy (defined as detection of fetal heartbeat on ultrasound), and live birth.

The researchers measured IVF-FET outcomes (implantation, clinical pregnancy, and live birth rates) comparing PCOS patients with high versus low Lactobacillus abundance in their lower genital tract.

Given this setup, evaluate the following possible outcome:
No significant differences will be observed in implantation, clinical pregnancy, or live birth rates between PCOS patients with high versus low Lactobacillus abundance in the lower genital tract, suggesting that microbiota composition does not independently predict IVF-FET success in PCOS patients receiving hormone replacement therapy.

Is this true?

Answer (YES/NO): NO